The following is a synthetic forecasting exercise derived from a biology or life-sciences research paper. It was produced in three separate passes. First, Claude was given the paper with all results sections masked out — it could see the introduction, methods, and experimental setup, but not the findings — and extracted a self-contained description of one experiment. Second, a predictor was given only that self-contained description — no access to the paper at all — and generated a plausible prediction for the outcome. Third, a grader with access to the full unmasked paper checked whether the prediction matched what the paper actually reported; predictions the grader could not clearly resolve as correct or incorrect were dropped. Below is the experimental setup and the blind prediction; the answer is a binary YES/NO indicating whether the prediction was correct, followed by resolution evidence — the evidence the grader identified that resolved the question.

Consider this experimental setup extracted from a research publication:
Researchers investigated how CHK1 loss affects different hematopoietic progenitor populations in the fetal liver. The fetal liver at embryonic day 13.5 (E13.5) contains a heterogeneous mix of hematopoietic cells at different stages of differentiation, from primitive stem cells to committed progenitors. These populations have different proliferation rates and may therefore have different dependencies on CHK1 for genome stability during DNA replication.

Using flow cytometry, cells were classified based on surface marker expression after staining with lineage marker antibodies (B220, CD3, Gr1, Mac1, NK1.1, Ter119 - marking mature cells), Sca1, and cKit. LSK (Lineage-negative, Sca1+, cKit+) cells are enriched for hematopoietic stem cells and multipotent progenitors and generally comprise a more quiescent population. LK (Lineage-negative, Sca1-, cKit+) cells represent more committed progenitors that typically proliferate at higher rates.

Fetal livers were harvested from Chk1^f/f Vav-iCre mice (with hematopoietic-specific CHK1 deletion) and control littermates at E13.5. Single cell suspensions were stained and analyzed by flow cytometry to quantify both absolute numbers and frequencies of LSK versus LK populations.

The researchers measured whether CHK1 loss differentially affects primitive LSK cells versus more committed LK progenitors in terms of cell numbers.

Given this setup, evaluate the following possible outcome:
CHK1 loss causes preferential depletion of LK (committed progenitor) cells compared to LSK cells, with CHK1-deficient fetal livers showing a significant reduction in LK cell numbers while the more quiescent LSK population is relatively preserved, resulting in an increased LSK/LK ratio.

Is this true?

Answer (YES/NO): YES